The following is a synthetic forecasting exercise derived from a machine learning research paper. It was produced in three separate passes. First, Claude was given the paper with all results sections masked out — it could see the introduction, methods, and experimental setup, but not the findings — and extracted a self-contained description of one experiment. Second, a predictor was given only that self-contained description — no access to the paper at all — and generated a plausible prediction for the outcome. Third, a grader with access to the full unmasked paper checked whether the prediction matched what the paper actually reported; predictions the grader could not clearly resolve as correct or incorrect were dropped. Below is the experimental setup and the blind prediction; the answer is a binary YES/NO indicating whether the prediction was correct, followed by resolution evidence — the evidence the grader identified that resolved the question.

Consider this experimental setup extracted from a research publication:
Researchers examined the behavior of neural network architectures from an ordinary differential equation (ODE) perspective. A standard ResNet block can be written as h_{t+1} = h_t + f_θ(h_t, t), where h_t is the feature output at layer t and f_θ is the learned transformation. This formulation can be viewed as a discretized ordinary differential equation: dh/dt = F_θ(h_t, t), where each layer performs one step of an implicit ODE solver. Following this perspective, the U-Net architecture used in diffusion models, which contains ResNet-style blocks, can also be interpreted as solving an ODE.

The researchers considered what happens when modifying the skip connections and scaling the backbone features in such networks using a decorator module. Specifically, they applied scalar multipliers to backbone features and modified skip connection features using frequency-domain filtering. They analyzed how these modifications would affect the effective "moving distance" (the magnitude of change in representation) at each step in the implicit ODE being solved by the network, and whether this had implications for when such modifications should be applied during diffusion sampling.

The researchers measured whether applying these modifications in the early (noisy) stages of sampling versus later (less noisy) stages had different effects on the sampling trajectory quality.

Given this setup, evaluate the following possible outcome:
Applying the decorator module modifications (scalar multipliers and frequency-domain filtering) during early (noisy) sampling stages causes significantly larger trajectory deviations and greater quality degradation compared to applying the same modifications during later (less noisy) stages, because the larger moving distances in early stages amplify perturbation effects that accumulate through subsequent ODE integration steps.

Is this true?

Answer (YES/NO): YES